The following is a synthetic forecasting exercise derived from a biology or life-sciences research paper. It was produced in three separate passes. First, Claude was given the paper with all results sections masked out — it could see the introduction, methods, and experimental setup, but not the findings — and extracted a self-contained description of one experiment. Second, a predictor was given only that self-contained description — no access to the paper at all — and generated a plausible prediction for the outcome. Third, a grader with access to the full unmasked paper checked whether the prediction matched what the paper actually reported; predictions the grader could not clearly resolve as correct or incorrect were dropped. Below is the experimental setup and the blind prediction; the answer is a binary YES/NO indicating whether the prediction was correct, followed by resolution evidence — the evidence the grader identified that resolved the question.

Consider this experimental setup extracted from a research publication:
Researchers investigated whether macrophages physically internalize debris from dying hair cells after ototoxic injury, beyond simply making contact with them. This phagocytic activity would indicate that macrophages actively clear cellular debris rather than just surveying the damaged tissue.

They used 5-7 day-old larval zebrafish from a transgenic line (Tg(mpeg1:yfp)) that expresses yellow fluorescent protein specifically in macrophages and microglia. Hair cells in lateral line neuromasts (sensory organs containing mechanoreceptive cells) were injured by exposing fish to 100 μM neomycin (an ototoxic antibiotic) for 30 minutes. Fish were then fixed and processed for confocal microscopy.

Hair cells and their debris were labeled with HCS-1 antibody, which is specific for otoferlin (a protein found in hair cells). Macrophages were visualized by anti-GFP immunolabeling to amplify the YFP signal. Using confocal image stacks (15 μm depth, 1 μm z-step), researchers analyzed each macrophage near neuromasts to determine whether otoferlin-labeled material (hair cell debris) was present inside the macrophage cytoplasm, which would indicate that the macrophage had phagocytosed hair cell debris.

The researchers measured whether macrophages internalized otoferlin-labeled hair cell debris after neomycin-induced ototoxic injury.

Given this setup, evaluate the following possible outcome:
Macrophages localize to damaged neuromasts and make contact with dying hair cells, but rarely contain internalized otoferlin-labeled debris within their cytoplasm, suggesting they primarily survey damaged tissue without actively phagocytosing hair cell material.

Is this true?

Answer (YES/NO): NO